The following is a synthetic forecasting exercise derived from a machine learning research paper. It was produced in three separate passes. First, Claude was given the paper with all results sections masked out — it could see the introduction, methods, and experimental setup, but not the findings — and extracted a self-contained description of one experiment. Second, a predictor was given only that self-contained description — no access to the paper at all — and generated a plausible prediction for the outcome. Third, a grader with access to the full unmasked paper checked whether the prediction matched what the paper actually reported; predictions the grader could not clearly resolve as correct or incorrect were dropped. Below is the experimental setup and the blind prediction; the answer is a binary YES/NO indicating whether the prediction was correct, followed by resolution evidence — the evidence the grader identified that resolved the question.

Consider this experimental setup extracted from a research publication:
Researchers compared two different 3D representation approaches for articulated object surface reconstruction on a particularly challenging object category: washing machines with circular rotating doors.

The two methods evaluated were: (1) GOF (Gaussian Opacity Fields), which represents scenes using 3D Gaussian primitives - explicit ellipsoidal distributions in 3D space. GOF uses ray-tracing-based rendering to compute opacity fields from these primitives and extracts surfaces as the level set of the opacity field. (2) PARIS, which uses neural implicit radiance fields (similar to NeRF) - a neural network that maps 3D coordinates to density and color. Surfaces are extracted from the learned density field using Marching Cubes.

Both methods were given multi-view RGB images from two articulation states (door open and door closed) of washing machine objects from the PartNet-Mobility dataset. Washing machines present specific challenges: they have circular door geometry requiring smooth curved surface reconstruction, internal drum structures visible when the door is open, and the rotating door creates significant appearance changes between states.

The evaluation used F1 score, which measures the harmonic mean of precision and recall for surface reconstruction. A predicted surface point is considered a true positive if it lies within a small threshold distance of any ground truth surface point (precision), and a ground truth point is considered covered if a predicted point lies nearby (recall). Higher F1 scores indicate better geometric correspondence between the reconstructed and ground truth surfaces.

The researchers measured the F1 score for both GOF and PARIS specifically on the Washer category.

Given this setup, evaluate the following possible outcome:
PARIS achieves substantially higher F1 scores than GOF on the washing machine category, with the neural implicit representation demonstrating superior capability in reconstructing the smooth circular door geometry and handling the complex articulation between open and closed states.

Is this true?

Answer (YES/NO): NO